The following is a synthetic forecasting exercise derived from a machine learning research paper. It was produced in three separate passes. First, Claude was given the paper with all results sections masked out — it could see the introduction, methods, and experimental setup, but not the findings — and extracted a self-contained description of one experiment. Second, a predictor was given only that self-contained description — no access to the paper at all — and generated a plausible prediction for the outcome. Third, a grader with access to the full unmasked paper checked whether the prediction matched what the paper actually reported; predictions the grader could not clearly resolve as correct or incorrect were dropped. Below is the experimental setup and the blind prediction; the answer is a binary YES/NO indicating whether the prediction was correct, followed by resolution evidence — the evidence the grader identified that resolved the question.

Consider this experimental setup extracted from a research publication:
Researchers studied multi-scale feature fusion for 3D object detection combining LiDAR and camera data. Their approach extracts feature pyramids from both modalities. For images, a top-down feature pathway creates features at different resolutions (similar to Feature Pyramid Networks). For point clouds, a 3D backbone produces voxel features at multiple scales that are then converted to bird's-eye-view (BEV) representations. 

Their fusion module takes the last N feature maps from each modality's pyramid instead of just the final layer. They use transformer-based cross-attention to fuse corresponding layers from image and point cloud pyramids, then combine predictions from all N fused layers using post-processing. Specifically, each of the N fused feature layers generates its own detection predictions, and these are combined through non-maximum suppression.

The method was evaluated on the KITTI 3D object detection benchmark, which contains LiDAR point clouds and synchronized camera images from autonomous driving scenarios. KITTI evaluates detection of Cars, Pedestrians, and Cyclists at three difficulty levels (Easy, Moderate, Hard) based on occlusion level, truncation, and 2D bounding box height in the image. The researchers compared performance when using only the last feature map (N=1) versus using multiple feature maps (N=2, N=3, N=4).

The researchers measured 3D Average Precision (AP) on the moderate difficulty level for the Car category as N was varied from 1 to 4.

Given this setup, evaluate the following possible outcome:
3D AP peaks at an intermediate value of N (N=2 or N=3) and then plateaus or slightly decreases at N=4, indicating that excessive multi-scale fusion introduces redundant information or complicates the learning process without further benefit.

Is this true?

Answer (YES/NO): NO